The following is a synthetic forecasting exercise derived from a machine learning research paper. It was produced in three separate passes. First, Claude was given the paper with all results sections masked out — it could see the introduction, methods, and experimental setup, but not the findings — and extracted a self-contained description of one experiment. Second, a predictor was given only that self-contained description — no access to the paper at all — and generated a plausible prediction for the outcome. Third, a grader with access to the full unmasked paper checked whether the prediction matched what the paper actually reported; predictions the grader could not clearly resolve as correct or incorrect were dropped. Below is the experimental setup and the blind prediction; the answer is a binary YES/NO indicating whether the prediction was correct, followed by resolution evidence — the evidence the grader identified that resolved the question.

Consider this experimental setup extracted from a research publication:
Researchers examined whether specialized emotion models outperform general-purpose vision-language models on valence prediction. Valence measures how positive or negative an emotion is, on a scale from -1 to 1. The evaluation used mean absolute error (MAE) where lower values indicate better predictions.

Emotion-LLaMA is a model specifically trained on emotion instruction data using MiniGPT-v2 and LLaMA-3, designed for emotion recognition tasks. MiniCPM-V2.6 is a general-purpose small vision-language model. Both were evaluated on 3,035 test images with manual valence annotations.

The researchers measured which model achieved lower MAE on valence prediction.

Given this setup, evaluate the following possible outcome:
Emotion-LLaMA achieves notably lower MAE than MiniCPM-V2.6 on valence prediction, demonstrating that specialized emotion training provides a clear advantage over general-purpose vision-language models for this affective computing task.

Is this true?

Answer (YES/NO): NO